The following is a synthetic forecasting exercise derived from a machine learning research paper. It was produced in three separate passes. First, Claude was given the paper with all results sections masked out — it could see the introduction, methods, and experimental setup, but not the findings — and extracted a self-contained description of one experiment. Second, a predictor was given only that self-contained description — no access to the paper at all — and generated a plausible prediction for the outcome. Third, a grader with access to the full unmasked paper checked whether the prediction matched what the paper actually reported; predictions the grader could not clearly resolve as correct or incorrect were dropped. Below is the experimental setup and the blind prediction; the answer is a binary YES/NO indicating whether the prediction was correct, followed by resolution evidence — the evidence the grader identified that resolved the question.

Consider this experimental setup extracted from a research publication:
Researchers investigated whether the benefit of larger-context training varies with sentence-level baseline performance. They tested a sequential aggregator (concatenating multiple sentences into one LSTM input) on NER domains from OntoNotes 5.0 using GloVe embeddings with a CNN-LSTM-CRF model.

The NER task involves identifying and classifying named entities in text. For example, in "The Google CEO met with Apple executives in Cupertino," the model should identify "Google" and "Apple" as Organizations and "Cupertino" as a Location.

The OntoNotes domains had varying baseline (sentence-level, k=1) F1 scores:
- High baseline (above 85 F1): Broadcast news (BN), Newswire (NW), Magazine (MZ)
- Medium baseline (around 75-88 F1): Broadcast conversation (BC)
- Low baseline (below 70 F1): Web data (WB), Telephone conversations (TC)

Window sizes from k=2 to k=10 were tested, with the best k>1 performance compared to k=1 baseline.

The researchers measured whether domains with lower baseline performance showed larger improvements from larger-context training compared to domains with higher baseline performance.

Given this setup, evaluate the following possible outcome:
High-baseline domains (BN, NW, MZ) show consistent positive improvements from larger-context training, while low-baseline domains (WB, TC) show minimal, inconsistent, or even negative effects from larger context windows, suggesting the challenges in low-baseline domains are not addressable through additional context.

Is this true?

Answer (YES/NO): NO